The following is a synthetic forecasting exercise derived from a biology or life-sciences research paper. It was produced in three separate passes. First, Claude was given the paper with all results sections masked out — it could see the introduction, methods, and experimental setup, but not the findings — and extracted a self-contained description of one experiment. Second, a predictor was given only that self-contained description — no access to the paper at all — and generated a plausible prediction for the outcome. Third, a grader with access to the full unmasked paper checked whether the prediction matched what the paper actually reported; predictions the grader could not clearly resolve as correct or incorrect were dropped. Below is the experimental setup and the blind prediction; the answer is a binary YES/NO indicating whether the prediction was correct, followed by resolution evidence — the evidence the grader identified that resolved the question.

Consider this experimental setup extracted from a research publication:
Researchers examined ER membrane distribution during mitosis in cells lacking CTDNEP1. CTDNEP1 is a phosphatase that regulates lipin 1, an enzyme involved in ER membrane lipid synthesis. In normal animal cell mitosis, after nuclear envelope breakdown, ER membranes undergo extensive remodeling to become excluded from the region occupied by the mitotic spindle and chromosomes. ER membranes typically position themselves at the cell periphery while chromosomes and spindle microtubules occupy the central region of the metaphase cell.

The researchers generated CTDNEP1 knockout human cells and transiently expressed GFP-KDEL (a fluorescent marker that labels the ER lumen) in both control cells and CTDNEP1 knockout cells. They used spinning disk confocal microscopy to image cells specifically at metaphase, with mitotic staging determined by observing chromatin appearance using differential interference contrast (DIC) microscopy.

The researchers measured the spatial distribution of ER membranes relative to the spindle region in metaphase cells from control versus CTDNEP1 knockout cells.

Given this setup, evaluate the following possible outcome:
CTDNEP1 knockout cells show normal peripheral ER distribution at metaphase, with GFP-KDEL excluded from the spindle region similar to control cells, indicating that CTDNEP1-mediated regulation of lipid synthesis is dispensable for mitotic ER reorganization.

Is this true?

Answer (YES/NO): NO